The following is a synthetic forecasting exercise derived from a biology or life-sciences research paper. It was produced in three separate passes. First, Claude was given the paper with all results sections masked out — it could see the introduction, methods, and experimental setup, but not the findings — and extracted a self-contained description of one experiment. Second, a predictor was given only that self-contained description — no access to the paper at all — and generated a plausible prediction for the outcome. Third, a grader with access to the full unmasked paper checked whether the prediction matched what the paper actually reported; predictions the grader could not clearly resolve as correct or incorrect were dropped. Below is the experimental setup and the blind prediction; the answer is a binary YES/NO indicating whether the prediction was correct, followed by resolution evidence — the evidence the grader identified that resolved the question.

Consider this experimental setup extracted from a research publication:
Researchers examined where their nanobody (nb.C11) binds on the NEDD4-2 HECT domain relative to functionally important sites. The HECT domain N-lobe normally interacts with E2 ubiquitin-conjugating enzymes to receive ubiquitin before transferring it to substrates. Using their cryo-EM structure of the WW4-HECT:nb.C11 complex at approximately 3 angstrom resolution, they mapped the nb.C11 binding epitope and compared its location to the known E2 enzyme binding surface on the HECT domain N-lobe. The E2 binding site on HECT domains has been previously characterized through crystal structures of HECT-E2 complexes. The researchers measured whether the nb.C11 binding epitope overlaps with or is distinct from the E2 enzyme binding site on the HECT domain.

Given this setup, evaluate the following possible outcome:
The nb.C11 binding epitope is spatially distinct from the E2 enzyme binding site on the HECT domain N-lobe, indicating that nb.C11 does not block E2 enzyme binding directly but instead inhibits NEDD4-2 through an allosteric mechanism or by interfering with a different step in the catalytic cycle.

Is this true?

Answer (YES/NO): NO